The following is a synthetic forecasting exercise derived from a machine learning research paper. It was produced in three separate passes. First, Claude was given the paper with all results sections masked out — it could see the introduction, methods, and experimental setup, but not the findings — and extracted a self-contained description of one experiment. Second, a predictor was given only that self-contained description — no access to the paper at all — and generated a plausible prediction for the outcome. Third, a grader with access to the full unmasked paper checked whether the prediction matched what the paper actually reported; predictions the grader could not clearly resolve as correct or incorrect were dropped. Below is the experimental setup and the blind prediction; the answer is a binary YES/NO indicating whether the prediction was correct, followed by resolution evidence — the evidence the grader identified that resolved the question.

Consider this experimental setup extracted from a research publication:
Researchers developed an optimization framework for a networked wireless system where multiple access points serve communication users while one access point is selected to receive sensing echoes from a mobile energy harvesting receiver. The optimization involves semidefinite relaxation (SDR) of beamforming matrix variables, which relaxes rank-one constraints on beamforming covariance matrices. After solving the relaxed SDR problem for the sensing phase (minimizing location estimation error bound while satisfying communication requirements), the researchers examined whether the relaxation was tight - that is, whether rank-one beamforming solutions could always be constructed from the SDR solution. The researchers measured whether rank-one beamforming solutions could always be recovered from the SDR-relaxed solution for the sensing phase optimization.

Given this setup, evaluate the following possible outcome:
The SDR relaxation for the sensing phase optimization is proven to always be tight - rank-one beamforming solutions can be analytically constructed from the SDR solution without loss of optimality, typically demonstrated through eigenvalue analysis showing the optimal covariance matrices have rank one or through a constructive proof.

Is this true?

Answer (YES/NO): YES